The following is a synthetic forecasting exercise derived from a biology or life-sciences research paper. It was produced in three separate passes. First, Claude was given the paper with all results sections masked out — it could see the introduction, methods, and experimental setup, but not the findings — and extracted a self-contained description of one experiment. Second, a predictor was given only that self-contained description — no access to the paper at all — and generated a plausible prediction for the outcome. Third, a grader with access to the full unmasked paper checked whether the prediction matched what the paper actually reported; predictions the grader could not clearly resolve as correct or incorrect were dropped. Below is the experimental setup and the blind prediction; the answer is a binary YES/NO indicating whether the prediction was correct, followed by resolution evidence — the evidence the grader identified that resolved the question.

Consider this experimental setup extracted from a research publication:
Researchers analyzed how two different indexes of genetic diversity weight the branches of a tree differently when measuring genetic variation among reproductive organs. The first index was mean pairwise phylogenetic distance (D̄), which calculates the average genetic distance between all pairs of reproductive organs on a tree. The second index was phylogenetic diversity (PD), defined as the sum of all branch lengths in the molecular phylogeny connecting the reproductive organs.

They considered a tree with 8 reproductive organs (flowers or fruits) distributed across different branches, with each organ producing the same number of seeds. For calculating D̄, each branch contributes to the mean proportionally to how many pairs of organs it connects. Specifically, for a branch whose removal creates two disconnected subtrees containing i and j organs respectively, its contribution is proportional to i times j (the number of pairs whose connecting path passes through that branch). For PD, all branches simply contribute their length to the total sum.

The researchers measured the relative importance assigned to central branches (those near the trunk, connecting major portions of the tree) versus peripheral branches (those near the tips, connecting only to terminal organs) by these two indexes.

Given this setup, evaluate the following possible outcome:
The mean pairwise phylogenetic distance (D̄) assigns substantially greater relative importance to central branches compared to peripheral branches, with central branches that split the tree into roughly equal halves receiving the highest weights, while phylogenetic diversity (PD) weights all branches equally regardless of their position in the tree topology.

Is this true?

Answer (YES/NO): YES